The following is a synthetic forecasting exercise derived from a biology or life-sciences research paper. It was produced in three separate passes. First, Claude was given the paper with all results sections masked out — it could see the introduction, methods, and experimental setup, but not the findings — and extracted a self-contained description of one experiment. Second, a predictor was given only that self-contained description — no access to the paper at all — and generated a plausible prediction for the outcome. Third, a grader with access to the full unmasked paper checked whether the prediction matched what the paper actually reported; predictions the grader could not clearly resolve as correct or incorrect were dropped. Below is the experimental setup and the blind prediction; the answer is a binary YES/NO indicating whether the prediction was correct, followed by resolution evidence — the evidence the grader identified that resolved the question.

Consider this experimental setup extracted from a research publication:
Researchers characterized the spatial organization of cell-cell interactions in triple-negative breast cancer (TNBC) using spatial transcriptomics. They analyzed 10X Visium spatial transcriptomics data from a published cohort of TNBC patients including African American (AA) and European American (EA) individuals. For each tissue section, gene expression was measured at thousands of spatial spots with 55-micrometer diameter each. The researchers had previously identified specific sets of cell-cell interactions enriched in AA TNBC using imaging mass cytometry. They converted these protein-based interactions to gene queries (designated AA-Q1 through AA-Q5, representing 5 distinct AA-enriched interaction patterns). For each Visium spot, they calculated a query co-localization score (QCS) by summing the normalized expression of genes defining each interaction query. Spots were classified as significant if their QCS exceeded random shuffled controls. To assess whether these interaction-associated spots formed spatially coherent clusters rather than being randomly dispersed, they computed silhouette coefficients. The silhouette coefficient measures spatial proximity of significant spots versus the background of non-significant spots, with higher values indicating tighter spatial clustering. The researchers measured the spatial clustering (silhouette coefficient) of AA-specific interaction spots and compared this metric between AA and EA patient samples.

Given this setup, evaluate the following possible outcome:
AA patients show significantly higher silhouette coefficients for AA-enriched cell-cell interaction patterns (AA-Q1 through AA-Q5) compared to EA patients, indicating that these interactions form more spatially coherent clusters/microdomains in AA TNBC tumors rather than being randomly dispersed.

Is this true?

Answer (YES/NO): YES